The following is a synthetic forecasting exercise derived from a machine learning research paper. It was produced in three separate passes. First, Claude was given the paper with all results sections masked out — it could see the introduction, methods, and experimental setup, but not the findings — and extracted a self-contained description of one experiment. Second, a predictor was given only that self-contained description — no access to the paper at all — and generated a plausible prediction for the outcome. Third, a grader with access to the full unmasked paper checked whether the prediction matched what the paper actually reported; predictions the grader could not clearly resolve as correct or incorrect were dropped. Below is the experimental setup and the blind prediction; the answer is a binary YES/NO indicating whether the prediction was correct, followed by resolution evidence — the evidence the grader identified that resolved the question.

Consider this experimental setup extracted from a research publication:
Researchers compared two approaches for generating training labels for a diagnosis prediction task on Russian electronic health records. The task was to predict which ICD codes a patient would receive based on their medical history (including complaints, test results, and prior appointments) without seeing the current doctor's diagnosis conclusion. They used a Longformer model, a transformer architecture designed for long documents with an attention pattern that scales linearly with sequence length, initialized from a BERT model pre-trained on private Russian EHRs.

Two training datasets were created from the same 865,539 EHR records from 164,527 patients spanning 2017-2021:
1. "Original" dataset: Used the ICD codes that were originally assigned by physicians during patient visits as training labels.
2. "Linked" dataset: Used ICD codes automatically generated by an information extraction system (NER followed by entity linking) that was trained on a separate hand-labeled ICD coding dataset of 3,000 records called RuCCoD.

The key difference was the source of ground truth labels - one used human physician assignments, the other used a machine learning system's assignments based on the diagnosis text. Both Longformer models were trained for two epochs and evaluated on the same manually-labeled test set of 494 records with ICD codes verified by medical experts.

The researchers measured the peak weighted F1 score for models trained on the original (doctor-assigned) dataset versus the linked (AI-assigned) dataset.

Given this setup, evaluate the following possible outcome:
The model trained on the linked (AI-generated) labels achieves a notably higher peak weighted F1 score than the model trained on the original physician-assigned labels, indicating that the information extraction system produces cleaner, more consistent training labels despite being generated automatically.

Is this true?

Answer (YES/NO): YES